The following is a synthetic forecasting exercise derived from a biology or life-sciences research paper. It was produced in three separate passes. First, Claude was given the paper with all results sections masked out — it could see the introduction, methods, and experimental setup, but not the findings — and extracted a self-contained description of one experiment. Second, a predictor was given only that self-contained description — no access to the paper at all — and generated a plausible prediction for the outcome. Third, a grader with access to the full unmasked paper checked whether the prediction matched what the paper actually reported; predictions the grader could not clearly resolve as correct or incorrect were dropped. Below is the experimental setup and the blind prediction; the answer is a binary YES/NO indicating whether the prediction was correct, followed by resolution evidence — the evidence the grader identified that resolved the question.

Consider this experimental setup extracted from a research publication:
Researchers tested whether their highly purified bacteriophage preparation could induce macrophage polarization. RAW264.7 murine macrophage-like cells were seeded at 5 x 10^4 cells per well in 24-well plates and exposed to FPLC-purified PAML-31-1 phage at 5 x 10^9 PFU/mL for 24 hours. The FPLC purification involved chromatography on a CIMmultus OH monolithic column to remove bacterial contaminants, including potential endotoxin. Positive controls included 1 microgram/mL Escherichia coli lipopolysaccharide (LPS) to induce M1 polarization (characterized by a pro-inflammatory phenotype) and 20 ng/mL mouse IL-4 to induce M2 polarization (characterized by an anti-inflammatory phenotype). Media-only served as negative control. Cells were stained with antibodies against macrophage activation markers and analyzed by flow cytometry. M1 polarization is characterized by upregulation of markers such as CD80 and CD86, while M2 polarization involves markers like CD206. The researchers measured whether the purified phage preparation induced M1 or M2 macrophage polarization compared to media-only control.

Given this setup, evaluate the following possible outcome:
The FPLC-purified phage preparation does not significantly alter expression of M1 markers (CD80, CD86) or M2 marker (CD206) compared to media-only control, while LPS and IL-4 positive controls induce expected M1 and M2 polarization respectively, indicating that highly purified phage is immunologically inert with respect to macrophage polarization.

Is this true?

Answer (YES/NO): YES